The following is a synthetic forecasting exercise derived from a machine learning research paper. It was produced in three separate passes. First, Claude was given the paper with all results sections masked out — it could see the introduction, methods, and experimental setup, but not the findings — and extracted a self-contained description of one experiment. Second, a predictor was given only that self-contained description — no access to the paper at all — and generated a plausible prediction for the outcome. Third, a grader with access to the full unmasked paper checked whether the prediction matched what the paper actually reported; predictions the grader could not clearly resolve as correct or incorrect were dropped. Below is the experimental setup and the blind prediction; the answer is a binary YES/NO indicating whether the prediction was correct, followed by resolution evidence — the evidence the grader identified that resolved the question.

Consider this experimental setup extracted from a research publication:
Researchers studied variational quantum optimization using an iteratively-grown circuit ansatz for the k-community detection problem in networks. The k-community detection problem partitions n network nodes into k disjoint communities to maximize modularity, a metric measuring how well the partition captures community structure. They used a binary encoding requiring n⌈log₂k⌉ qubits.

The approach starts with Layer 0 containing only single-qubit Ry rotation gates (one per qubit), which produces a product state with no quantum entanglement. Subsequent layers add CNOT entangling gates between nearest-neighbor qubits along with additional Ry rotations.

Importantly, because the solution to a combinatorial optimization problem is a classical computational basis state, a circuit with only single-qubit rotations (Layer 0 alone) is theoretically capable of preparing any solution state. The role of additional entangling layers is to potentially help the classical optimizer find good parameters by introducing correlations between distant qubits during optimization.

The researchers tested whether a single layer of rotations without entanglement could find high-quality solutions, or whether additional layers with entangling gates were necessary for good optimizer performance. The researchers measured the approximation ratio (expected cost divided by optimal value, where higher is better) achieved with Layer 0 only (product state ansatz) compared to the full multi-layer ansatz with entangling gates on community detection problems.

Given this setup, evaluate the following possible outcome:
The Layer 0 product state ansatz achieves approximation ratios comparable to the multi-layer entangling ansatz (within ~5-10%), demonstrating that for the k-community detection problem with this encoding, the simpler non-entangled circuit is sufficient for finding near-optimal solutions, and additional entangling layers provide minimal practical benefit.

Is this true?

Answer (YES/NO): NO